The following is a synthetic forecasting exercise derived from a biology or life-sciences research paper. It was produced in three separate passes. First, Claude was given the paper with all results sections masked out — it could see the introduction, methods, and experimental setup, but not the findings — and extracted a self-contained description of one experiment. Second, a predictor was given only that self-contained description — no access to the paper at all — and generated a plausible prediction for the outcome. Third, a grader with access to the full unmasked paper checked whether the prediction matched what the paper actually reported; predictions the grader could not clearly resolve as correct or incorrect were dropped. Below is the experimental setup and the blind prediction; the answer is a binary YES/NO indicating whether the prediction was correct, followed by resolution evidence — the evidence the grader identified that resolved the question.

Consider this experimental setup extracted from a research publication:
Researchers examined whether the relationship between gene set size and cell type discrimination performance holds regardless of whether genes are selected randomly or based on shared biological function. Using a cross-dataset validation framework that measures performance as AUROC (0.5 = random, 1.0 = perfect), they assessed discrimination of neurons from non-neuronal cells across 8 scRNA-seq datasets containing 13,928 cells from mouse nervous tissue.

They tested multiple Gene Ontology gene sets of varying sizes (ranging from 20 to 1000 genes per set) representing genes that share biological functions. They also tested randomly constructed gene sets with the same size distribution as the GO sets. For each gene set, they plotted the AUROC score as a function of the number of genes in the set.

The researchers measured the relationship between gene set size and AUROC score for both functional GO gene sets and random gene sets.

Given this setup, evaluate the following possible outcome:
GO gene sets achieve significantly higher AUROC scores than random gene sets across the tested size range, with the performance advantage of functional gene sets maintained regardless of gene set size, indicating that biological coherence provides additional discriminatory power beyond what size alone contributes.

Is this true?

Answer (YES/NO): NO